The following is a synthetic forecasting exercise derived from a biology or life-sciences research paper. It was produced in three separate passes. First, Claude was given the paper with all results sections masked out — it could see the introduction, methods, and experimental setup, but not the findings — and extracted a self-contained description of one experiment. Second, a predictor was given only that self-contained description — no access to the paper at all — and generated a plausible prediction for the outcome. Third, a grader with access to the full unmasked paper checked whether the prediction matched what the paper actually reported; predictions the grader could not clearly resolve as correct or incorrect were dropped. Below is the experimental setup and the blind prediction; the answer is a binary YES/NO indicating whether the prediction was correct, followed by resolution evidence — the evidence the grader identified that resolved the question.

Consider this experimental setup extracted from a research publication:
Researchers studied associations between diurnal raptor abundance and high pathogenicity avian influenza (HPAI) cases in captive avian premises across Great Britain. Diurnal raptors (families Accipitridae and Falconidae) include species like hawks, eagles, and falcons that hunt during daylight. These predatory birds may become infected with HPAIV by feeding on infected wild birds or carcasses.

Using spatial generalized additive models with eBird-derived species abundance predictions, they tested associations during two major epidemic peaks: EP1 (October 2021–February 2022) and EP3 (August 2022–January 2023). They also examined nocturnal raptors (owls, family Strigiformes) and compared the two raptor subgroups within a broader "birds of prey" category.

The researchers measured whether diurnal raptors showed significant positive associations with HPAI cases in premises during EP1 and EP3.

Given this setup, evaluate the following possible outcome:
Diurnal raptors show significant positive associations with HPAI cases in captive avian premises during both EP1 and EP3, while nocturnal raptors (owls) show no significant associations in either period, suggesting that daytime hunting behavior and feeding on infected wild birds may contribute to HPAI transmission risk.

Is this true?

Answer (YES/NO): YES